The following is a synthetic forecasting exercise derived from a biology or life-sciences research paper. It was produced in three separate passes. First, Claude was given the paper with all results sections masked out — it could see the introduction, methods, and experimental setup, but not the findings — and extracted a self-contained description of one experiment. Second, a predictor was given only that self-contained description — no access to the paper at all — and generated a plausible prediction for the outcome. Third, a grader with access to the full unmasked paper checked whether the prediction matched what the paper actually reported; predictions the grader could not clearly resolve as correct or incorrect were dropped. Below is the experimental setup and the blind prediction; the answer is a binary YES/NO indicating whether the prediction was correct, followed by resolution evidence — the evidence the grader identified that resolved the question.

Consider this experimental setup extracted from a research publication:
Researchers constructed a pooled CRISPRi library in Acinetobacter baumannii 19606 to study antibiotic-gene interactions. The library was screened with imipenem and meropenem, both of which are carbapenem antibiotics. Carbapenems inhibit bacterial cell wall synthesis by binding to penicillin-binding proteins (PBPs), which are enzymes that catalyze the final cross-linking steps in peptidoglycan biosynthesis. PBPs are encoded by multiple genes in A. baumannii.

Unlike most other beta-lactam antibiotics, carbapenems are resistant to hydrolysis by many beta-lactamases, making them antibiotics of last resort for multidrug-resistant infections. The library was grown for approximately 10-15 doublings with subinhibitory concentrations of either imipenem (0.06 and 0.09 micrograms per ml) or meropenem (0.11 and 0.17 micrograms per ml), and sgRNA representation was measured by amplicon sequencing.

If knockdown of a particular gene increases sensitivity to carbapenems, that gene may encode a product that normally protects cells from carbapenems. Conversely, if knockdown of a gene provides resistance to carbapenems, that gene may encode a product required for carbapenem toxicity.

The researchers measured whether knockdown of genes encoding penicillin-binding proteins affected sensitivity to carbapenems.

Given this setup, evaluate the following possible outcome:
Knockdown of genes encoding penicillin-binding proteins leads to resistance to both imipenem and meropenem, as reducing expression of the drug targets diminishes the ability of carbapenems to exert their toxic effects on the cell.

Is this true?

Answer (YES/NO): NO